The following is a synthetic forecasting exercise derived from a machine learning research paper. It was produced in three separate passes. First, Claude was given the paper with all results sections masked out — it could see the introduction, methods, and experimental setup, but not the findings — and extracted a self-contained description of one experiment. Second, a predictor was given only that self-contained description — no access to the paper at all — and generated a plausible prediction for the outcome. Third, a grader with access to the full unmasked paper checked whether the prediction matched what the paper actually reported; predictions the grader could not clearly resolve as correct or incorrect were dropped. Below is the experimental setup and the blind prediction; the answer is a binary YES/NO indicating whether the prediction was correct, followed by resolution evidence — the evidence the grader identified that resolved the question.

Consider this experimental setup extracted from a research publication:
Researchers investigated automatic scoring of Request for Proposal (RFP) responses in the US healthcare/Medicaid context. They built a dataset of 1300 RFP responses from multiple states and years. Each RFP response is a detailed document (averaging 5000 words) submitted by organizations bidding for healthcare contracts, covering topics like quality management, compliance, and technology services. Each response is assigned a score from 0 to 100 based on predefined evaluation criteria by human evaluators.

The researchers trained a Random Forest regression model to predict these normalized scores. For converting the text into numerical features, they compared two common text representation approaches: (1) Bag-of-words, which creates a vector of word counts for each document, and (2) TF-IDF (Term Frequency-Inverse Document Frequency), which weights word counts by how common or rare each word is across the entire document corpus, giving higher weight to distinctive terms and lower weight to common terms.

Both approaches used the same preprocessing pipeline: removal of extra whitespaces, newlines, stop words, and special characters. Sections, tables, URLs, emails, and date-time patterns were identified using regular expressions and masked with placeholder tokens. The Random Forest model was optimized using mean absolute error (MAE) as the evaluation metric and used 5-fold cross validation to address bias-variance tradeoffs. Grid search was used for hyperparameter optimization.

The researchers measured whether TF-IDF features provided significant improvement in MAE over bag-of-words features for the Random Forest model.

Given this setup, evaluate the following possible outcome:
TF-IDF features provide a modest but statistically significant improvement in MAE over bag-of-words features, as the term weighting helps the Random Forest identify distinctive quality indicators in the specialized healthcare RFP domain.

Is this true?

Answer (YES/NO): NO